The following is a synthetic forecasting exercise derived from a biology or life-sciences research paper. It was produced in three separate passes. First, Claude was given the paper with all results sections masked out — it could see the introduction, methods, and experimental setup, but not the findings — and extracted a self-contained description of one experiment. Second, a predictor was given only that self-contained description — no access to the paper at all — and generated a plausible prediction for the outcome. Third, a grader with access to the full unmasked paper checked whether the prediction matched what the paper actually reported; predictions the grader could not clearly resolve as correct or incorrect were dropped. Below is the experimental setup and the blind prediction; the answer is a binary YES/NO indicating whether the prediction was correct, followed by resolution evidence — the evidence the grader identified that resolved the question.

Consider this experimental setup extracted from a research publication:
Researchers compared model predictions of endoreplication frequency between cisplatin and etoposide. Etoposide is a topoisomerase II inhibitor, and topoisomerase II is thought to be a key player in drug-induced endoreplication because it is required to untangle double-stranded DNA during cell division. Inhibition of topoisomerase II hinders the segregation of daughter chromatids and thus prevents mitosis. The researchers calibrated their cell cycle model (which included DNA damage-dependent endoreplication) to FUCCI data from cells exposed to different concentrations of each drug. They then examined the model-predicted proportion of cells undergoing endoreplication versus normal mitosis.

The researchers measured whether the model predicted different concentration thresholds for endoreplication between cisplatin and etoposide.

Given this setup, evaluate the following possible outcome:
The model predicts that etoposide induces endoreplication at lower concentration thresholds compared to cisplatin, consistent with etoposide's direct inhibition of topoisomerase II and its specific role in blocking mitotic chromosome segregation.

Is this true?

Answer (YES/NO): YES